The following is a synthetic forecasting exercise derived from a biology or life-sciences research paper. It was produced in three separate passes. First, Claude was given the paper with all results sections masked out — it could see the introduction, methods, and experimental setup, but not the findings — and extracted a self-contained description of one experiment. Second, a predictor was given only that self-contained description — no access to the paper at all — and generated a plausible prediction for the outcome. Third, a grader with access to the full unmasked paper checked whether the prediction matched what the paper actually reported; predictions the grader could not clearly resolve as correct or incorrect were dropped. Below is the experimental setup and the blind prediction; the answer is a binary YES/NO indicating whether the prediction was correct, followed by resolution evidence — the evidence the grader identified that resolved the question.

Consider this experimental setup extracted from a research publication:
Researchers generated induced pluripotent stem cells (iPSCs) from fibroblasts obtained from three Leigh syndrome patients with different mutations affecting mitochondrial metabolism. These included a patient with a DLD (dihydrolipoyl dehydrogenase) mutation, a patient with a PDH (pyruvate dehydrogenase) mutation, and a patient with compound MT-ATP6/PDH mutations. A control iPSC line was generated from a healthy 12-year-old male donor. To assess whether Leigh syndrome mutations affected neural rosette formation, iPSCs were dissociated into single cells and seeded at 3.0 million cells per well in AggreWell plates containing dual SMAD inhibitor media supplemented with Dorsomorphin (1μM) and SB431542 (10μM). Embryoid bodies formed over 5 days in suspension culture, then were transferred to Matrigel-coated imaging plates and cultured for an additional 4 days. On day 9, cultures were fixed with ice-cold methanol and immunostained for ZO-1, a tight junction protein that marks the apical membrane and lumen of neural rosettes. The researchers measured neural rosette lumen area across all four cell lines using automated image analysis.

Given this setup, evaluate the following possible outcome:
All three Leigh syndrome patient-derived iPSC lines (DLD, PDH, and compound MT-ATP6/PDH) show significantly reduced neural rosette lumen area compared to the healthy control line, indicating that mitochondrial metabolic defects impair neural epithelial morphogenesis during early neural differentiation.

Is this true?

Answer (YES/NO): NO